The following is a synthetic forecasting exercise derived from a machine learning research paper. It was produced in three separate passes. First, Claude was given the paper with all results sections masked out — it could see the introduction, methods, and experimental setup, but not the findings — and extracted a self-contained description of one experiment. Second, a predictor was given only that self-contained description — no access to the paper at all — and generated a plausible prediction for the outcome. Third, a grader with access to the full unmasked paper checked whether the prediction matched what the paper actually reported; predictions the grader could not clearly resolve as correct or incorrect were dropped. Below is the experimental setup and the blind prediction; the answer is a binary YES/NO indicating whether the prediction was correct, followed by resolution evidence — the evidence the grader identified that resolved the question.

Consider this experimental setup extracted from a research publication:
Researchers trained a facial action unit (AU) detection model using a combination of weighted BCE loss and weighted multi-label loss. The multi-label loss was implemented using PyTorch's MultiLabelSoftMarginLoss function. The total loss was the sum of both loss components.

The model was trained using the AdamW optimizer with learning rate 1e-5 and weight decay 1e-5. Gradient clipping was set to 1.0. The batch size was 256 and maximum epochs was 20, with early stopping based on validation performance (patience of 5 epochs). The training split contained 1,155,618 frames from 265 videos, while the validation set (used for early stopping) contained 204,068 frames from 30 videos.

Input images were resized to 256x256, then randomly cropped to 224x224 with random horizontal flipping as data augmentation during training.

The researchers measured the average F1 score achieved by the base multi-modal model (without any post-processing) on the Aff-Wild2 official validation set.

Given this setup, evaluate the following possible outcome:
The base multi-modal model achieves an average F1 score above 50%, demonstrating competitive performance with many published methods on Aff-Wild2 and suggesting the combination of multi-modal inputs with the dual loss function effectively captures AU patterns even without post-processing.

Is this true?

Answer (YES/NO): NO